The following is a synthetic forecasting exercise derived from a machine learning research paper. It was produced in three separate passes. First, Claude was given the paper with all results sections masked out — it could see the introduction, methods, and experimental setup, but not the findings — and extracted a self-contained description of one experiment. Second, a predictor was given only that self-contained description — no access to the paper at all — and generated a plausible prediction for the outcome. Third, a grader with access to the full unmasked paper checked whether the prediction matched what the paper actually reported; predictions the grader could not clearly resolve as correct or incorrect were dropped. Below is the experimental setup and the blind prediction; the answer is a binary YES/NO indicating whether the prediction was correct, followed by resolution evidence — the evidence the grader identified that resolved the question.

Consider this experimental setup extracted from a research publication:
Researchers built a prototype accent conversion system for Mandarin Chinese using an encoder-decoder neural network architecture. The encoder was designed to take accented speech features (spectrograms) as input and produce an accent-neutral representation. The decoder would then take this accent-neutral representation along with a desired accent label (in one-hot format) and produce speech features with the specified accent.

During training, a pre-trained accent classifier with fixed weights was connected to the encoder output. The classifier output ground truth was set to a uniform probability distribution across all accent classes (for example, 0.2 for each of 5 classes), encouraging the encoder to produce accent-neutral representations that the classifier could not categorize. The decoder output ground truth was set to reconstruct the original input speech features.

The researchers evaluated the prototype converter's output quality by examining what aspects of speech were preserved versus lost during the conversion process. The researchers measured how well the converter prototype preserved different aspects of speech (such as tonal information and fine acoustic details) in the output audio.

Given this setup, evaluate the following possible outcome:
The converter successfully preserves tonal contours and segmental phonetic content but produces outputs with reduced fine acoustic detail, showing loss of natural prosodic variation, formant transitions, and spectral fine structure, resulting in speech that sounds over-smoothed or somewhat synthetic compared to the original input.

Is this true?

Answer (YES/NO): NO